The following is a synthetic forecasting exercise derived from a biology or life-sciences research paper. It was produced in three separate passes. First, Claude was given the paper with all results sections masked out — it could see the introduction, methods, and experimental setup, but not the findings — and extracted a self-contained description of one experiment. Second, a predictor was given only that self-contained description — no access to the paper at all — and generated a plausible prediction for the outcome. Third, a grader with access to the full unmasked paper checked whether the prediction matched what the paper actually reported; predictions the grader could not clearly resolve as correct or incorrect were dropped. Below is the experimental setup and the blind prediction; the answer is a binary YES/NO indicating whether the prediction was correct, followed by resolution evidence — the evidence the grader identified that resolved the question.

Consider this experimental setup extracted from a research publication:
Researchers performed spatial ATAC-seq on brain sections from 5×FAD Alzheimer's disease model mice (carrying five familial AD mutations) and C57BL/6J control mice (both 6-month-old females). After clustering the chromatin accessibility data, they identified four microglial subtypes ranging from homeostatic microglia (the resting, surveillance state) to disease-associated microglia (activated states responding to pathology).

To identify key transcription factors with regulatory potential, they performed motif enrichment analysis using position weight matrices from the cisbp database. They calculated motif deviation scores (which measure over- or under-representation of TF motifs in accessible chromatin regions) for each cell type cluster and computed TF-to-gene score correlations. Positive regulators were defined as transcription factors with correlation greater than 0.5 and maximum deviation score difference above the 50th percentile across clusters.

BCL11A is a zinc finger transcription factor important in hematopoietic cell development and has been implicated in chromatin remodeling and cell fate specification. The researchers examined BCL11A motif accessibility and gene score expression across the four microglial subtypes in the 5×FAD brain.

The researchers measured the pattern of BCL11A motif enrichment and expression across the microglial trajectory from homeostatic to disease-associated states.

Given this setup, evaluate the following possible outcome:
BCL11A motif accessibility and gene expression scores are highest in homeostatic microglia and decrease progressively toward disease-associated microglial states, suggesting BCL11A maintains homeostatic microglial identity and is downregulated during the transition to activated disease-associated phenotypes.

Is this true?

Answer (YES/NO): NO